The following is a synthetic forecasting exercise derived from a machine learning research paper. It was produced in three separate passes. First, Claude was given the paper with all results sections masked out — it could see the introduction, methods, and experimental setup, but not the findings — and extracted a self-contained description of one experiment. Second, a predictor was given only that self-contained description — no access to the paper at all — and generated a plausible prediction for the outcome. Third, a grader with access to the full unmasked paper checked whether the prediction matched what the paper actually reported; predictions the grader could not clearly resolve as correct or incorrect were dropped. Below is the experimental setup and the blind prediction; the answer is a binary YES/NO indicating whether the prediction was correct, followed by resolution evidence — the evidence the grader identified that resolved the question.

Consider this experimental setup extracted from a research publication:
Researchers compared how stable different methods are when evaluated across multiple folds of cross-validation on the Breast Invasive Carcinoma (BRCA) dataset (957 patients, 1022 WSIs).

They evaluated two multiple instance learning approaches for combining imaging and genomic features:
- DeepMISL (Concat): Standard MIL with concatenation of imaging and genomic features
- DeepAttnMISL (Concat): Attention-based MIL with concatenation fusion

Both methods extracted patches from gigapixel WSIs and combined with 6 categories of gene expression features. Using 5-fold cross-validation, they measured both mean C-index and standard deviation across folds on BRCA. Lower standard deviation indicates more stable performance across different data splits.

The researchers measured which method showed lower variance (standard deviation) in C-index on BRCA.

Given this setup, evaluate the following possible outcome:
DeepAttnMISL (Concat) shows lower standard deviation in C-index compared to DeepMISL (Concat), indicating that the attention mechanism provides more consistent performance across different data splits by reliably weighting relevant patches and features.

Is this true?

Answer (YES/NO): YES